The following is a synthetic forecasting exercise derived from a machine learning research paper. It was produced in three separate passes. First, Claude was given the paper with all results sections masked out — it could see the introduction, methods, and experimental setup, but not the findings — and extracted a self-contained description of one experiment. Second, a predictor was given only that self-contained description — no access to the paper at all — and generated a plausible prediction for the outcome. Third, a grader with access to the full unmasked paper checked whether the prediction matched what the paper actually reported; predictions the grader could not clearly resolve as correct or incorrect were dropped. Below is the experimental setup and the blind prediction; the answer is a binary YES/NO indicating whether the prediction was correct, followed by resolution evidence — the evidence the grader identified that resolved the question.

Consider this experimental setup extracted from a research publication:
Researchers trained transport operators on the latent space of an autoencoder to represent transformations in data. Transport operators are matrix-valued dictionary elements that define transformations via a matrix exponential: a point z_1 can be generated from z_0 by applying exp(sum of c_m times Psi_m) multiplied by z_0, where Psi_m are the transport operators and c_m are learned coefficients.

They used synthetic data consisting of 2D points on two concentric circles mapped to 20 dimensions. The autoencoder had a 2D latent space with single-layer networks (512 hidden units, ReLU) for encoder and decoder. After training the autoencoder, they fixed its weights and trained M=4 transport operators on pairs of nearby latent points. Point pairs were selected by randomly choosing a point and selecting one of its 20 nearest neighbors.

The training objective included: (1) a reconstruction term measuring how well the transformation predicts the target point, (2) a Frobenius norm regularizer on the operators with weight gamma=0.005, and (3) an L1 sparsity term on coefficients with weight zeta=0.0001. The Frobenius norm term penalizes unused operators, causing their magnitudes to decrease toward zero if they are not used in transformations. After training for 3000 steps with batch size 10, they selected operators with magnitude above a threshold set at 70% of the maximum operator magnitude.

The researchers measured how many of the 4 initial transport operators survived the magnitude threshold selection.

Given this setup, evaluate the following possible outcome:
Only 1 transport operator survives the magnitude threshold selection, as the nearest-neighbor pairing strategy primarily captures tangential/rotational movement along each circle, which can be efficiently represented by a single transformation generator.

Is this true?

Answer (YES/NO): YES